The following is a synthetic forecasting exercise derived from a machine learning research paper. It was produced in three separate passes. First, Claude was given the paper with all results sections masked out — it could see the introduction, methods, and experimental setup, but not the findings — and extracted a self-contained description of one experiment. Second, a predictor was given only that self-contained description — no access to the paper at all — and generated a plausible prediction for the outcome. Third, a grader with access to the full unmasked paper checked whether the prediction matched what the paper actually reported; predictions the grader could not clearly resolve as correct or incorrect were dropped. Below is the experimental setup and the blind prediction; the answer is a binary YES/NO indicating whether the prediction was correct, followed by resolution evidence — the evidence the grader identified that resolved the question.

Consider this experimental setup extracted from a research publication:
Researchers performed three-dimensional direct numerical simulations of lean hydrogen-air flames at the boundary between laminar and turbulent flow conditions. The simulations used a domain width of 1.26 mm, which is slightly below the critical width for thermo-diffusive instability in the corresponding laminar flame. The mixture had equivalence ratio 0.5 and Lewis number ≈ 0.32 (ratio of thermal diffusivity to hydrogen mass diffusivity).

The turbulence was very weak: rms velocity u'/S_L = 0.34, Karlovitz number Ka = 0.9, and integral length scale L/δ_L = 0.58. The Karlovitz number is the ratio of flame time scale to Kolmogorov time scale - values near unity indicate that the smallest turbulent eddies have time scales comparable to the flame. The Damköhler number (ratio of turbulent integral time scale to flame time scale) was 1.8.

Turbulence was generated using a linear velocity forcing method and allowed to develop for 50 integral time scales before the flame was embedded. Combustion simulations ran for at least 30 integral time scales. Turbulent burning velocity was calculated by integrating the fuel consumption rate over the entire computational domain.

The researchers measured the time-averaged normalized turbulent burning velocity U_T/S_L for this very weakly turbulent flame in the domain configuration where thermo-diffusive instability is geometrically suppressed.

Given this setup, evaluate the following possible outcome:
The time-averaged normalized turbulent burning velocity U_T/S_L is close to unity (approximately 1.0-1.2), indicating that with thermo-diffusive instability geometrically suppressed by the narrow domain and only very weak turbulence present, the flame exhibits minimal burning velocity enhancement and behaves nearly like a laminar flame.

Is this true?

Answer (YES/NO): YES